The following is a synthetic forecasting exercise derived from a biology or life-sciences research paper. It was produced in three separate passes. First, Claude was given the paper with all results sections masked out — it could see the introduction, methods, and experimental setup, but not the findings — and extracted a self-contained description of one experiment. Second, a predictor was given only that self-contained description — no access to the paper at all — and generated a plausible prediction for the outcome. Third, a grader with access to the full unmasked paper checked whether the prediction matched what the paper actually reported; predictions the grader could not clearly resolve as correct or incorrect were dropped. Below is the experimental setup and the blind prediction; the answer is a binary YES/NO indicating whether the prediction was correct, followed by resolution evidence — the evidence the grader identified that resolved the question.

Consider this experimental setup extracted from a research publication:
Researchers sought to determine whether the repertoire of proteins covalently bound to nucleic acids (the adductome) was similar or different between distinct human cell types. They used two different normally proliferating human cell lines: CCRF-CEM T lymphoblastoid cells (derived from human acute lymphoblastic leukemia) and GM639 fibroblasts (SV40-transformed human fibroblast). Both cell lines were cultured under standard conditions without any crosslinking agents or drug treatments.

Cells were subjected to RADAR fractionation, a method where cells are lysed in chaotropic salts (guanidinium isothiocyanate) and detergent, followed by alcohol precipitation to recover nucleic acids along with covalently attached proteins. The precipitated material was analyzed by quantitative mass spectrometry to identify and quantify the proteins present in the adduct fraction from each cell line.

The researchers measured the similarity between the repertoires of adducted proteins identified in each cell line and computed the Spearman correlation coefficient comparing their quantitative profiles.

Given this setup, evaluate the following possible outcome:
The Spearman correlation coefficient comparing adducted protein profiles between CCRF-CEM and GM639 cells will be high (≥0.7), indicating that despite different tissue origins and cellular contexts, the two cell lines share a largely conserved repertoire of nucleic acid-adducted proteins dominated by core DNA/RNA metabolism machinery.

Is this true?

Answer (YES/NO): NO